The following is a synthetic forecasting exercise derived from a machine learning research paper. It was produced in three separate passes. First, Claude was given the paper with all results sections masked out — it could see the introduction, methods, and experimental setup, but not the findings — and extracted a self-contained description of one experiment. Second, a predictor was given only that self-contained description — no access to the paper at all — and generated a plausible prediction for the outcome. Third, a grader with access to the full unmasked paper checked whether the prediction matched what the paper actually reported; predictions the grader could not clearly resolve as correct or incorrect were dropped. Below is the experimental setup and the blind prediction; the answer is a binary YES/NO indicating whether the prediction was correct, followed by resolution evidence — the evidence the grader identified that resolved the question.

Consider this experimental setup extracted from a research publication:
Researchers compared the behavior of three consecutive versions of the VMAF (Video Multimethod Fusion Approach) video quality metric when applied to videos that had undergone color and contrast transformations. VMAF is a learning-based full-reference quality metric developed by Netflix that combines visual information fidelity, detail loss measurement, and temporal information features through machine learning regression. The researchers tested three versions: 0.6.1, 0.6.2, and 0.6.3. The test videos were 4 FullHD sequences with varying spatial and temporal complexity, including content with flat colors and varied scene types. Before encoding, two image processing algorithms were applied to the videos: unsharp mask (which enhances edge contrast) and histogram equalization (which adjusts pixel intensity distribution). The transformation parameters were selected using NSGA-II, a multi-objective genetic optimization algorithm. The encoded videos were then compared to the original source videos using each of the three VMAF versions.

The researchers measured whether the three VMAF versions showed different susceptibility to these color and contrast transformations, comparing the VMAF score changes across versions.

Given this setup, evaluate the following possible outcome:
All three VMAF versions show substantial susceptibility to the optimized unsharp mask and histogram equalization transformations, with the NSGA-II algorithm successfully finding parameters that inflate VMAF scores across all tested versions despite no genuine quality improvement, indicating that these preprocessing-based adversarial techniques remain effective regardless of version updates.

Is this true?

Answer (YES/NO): YES